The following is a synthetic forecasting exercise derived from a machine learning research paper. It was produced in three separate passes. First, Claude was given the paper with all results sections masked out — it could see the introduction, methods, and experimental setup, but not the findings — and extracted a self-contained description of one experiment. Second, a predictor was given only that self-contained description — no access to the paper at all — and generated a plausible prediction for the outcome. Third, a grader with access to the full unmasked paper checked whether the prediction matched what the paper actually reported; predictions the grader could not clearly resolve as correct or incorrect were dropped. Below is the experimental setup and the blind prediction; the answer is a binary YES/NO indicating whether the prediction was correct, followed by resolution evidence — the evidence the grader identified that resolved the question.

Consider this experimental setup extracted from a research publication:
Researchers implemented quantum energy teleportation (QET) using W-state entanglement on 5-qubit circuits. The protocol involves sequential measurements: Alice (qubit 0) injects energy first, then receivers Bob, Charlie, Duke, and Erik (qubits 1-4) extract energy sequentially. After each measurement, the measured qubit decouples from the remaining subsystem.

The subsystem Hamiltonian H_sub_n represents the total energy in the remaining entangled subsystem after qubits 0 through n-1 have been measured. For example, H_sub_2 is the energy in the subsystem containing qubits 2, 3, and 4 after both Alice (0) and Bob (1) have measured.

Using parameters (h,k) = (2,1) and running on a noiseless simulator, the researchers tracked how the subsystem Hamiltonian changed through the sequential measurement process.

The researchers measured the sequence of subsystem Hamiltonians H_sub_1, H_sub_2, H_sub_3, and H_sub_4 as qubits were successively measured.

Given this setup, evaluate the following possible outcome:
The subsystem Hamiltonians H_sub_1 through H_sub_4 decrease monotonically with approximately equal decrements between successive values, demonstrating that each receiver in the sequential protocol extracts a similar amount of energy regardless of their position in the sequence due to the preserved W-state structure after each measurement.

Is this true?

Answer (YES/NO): YES